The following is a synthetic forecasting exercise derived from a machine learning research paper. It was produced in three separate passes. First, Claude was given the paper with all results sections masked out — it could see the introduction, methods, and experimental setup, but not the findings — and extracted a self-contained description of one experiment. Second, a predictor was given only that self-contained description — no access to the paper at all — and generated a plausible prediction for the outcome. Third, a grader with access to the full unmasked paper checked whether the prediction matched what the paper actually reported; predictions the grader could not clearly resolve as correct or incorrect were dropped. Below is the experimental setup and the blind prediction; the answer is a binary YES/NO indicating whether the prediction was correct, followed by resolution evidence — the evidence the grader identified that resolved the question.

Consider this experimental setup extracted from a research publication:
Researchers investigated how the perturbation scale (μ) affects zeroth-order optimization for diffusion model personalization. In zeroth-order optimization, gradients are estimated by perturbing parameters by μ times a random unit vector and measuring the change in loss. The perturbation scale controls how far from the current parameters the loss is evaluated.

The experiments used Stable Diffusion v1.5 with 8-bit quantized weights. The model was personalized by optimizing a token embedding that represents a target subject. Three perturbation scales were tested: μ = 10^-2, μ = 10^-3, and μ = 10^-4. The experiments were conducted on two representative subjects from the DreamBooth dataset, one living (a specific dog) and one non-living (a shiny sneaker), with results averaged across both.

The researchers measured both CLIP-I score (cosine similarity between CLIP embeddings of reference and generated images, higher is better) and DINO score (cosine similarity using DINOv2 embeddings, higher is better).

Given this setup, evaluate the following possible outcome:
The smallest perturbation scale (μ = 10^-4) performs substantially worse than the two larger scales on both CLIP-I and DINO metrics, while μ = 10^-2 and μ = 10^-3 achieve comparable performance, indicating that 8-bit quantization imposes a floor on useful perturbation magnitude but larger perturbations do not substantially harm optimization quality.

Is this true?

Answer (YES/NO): YES